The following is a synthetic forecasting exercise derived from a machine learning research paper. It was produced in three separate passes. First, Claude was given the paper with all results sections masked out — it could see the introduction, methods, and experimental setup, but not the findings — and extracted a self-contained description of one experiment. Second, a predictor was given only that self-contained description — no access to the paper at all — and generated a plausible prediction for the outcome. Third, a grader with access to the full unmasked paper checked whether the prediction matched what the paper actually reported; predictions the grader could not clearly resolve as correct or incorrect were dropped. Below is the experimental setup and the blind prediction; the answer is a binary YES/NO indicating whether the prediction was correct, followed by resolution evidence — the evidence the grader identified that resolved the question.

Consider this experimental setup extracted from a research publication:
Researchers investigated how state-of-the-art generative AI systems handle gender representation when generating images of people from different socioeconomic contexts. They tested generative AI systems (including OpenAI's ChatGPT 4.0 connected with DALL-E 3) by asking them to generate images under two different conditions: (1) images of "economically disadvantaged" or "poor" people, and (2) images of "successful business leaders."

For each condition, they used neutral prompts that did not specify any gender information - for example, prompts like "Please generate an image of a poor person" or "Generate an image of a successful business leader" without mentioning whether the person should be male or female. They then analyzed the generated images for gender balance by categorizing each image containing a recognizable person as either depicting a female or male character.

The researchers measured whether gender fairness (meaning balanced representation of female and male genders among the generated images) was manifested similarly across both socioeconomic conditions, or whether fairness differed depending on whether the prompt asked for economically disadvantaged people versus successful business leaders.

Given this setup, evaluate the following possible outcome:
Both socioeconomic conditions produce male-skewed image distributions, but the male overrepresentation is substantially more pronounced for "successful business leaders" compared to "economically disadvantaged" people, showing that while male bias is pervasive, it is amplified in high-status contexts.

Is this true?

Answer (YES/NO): NO